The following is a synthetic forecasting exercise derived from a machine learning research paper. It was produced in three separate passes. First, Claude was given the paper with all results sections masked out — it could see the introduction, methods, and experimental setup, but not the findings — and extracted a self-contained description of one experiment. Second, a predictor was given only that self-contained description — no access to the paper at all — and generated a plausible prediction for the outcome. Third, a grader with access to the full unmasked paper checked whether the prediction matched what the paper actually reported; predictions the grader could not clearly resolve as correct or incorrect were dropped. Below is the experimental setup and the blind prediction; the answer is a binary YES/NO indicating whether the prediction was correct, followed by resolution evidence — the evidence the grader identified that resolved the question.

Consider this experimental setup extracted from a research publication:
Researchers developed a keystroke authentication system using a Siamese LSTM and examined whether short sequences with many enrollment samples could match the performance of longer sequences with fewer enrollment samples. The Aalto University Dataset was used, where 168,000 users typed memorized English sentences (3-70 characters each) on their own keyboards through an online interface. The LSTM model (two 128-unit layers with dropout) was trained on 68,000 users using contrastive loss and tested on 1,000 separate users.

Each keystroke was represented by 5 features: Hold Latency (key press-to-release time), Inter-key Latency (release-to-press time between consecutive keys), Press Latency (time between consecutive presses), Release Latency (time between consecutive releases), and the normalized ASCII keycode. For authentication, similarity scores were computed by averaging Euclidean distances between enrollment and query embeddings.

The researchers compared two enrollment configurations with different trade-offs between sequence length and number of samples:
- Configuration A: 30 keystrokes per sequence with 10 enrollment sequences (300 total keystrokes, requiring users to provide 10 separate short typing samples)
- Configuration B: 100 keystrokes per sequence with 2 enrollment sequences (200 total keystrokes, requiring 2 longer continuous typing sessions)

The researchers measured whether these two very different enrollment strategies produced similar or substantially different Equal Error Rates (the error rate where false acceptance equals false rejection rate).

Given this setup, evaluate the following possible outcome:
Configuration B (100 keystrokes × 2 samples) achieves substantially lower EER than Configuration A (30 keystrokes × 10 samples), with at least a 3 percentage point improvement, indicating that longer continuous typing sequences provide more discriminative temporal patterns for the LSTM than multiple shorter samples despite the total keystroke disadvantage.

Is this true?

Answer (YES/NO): NO